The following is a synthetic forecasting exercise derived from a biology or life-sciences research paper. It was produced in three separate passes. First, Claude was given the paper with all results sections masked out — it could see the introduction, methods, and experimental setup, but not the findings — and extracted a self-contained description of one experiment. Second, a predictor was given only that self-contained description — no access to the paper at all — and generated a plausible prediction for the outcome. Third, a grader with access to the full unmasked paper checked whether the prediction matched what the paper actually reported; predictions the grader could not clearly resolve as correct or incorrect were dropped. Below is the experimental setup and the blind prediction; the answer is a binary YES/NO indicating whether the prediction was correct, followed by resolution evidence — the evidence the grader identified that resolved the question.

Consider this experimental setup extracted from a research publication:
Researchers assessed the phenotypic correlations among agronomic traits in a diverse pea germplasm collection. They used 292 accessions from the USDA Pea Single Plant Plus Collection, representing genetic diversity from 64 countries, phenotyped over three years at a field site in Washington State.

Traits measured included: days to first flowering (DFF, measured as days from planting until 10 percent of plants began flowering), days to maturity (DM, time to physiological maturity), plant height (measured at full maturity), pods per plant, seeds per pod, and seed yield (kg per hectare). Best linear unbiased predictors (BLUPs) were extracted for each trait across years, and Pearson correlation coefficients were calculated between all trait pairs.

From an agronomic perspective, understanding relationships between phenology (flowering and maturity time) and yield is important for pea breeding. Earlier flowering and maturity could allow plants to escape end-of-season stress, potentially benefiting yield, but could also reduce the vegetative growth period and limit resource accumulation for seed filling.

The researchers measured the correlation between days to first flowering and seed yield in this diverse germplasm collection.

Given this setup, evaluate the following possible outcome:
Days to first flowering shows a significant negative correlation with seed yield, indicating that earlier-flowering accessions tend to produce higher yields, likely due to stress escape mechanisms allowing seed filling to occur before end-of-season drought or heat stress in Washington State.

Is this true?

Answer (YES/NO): NO